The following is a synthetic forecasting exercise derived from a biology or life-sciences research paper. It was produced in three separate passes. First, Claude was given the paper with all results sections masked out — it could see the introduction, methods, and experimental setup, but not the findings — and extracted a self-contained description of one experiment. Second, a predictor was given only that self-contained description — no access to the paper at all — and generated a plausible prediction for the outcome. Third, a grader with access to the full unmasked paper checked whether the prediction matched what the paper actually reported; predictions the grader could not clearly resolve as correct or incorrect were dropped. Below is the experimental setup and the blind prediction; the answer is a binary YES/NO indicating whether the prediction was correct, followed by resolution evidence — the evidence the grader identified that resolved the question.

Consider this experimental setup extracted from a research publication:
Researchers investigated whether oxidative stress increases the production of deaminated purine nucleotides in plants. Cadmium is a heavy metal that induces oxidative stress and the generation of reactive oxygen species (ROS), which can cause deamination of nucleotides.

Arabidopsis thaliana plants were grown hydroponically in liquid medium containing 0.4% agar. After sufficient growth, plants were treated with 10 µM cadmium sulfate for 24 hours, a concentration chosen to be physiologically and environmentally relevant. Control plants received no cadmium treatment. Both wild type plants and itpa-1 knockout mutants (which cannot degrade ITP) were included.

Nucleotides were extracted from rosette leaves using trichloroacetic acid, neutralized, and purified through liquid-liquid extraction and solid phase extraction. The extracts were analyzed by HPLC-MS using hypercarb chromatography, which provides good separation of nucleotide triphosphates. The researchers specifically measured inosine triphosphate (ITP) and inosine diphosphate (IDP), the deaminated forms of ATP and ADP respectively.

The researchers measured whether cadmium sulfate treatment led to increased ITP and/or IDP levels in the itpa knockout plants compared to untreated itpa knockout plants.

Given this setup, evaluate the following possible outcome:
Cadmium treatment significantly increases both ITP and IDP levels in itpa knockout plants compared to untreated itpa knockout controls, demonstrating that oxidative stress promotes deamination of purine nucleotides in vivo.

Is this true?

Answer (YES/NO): YES